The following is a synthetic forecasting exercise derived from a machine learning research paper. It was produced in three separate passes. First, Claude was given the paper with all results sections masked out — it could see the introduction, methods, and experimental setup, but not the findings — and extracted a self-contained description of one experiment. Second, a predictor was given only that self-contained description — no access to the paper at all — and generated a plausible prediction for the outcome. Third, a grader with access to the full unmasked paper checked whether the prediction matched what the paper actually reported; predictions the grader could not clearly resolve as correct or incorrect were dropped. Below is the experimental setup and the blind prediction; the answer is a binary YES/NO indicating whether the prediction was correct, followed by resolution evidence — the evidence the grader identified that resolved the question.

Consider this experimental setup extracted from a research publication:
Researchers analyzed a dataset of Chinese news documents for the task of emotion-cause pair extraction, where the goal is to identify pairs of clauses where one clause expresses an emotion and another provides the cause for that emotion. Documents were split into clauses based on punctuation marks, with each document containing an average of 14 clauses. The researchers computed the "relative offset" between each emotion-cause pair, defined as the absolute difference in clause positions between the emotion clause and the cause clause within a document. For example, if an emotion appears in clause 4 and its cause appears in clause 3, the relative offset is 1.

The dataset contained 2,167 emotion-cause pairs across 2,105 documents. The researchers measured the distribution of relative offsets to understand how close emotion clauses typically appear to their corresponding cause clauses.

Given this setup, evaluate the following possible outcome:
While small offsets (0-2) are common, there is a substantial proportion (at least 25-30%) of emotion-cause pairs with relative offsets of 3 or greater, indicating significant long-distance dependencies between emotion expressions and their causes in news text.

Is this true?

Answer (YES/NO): NO